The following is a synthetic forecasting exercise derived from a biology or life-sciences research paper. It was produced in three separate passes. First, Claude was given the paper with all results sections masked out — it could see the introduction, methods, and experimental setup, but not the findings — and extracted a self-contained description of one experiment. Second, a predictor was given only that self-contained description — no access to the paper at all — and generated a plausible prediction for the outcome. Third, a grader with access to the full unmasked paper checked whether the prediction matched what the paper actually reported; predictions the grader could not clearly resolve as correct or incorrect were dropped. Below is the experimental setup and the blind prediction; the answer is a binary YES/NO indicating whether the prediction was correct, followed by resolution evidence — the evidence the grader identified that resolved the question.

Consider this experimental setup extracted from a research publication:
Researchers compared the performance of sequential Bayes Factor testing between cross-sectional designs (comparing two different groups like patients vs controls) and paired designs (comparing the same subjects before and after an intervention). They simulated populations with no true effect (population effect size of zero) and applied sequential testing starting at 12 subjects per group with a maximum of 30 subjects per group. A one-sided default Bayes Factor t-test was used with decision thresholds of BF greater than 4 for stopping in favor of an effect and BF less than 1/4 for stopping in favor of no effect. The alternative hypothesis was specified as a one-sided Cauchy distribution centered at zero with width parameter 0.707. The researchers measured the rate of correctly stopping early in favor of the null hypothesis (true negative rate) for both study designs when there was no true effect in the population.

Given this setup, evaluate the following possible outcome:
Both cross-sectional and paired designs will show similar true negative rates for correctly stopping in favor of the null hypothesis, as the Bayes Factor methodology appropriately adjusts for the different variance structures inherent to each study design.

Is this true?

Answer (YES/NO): NO